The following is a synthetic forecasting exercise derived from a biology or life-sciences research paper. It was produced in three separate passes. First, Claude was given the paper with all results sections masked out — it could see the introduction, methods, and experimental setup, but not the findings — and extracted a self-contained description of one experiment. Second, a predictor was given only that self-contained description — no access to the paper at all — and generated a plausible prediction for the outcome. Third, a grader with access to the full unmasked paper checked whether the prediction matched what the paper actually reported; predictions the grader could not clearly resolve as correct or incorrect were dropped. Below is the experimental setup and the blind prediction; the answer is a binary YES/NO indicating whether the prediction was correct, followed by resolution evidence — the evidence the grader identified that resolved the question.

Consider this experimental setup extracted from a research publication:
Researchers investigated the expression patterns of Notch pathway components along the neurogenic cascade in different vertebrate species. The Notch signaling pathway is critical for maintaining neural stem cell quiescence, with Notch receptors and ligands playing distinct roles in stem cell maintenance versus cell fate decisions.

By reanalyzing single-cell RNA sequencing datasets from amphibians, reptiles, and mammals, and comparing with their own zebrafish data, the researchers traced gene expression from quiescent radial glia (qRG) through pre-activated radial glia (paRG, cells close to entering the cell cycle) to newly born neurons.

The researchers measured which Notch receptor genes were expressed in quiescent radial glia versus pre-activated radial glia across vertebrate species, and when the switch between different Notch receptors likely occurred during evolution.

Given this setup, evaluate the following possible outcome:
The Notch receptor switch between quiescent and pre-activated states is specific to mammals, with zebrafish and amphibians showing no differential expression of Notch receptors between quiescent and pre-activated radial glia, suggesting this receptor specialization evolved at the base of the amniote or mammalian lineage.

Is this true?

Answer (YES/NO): NO